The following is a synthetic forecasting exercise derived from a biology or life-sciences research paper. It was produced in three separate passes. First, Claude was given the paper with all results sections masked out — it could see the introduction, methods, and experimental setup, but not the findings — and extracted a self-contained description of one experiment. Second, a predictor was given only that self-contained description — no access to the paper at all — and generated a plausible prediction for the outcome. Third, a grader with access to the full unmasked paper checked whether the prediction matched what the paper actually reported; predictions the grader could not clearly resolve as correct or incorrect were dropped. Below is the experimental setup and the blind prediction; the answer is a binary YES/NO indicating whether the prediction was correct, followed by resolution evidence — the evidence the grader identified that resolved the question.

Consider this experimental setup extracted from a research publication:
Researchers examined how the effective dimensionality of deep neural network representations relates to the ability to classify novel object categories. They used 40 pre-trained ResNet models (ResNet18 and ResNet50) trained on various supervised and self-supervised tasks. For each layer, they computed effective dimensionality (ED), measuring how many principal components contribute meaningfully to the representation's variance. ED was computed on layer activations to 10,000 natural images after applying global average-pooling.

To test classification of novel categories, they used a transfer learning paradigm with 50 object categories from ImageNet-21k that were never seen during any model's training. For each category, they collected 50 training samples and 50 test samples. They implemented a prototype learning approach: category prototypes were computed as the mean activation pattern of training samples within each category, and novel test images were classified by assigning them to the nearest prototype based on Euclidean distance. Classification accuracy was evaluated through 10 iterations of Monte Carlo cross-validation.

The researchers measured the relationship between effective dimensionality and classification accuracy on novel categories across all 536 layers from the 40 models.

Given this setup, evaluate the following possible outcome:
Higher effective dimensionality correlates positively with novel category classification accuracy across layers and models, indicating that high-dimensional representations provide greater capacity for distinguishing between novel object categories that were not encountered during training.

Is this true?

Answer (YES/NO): YES